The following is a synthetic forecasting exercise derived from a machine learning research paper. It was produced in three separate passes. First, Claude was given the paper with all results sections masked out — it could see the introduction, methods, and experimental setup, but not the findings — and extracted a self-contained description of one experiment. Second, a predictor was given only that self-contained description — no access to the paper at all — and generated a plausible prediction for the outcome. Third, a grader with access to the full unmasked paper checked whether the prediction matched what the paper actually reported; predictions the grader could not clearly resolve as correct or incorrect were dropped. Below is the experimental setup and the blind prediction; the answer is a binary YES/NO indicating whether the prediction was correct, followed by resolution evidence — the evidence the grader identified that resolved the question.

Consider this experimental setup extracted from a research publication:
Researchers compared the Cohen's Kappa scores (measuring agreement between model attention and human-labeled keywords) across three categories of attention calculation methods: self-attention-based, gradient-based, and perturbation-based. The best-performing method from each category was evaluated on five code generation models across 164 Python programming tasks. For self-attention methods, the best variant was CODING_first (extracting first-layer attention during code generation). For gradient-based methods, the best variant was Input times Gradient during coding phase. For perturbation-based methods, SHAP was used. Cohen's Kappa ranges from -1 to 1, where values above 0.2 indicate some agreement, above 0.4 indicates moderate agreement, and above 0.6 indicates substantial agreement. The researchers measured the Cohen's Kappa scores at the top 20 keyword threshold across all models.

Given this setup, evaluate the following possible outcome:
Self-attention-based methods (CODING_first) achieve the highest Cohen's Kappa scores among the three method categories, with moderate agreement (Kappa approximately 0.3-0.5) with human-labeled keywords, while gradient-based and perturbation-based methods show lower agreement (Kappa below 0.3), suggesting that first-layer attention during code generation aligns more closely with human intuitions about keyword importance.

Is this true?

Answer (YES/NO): NO